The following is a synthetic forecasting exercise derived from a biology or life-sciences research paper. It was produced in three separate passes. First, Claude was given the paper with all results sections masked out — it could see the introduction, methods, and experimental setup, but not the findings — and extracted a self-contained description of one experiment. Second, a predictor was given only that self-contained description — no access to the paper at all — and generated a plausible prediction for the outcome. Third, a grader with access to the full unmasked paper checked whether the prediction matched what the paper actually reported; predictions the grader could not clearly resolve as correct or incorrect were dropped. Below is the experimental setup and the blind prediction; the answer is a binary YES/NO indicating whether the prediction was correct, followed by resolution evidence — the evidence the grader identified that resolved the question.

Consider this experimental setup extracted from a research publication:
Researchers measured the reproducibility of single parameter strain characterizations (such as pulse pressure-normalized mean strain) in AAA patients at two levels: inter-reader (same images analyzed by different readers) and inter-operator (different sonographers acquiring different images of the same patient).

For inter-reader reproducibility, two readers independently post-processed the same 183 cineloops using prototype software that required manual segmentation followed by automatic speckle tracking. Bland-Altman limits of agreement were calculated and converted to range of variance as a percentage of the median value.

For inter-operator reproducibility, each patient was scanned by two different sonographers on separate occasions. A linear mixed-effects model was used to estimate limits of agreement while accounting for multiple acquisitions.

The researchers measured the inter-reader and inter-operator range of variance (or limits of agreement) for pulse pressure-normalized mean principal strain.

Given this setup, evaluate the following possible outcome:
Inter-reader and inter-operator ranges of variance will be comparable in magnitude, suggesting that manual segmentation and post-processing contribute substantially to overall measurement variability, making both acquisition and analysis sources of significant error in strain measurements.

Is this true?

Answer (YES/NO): NO